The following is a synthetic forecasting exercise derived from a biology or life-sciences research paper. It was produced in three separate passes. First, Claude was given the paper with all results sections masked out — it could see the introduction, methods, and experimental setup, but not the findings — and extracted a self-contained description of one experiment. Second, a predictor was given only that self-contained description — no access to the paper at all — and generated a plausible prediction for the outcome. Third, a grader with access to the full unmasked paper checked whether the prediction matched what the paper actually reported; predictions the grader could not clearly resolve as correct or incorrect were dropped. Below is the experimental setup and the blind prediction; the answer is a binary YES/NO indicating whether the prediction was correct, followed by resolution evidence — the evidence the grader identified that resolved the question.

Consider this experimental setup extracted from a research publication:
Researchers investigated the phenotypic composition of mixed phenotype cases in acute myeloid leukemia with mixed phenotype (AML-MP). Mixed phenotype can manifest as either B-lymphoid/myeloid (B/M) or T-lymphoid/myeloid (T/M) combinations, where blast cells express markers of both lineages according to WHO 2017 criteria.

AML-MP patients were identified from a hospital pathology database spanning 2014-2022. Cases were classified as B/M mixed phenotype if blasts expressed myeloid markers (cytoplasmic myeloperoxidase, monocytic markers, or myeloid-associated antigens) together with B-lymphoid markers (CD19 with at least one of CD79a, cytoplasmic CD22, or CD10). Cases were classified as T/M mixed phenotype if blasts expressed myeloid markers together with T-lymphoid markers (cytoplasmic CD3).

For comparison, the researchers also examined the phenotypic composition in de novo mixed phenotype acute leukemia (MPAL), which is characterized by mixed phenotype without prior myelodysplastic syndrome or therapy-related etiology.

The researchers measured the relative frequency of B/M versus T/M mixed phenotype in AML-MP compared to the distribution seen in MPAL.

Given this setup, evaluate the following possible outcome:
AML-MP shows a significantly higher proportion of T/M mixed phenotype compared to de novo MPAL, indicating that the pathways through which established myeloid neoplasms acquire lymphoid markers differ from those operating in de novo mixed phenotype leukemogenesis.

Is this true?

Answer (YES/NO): NO